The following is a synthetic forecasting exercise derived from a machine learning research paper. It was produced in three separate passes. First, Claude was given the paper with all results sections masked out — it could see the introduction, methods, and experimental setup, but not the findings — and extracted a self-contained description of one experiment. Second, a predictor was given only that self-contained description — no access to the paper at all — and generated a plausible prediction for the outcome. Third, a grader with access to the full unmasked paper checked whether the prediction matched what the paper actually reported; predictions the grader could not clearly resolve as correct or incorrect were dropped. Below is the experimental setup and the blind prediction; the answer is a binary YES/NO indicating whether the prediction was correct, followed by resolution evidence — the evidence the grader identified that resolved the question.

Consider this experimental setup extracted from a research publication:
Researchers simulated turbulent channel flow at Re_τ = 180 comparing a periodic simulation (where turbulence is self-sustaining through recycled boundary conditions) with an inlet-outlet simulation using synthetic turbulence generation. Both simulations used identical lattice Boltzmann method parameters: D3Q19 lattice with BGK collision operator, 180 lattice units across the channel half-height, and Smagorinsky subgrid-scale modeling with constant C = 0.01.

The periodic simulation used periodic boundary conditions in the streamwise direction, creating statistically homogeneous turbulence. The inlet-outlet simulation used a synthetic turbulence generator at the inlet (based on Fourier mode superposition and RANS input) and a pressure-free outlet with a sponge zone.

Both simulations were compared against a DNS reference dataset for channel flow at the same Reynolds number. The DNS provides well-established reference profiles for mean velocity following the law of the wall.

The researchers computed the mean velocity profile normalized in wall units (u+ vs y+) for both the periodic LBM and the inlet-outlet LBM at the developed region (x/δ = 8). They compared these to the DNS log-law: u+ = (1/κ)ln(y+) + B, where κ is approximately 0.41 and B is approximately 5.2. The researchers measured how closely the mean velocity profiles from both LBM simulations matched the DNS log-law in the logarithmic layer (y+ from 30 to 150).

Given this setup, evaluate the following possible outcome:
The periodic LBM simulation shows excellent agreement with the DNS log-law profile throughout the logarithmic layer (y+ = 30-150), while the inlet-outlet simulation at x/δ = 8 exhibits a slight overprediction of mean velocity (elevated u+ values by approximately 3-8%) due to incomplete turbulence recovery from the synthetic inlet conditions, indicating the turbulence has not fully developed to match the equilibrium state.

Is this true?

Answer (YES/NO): NO